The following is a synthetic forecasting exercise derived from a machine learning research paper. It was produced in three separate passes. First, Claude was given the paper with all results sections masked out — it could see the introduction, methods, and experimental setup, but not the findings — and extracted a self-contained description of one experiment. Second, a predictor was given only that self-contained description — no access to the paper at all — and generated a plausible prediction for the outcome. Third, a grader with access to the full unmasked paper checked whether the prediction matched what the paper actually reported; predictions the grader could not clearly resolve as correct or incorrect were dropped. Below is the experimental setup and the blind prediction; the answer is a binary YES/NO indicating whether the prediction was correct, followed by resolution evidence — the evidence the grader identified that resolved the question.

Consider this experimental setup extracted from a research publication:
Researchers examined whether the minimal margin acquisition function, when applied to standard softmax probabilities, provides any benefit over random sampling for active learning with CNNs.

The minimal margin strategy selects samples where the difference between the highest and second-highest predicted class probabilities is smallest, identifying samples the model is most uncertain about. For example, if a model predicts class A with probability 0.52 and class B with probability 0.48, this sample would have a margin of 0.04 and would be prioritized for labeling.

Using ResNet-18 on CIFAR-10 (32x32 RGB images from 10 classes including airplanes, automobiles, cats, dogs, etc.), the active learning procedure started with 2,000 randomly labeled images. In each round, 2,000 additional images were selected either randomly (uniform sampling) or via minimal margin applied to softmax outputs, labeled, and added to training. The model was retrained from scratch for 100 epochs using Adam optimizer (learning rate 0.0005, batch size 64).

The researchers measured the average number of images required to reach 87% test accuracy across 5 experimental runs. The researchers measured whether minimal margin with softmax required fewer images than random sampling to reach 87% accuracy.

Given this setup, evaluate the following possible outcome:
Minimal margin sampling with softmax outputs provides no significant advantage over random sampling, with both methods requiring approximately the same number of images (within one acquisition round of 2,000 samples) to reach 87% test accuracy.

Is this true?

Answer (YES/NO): NO